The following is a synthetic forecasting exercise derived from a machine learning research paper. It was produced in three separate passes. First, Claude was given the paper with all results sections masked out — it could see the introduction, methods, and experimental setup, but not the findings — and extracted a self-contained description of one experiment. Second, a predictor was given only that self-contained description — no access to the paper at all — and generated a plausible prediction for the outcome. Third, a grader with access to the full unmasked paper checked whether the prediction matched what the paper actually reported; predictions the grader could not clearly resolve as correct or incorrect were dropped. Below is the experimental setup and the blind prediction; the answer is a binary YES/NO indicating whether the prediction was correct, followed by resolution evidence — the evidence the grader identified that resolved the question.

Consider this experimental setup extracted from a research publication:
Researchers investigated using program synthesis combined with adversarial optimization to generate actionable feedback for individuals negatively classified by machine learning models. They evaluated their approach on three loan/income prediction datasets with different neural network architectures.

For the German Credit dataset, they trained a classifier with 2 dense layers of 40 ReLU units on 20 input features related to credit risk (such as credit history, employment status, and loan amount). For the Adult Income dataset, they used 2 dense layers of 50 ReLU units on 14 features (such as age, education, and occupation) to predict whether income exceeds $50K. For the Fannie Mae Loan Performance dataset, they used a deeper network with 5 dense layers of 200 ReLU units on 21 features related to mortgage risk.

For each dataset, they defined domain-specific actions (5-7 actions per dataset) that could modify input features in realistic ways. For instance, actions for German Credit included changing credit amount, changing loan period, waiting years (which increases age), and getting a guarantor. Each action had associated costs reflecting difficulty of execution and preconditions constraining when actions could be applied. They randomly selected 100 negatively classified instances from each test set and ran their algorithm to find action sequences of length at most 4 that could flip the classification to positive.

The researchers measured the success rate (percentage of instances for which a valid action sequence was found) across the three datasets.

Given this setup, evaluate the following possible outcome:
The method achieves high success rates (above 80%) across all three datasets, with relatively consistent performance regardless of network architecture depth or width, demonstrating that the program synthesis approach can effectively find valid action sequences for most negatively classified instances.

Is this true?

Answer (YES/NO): NO